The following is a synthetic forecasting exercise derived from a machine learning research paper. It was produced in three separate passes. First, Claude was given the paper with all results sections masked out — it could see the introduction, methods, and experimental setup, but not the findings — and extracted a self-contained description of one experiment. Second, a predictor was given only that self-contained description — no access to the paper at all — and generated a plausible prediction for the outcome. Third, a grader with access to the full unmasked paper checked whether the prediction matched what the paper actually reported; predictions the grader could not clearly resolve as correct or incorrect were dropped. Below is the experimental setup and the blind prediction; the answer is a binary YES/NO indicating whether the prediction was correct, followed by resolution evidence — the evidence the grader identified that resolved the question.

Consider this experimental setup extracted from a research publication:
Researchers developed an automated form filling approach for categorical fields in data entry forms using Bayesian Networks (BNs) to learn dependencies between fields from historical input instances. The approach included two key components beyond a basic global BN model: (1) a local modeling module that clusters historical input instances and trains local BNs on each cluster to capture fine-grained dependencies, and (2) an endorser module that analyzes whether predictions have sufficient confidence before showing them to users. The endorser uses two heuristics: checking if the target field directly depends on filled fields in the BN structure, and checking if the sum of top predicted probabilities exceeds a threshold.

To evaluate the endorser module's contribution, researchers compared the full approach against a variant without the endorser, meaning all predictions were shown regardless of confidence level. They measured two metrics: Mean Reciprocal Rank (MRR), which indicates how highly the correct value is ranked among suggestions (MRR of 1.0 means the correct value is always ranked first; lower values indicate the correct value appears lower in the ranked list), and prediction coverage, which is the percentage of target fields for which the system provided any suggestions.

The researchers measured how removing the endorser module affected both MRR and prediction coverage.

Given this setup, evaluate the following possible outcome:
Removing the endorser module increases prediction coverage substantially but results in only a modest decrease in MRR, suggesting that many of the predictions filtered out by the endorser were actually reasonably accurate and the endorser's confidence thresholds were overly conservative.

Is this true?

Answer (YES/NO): NO